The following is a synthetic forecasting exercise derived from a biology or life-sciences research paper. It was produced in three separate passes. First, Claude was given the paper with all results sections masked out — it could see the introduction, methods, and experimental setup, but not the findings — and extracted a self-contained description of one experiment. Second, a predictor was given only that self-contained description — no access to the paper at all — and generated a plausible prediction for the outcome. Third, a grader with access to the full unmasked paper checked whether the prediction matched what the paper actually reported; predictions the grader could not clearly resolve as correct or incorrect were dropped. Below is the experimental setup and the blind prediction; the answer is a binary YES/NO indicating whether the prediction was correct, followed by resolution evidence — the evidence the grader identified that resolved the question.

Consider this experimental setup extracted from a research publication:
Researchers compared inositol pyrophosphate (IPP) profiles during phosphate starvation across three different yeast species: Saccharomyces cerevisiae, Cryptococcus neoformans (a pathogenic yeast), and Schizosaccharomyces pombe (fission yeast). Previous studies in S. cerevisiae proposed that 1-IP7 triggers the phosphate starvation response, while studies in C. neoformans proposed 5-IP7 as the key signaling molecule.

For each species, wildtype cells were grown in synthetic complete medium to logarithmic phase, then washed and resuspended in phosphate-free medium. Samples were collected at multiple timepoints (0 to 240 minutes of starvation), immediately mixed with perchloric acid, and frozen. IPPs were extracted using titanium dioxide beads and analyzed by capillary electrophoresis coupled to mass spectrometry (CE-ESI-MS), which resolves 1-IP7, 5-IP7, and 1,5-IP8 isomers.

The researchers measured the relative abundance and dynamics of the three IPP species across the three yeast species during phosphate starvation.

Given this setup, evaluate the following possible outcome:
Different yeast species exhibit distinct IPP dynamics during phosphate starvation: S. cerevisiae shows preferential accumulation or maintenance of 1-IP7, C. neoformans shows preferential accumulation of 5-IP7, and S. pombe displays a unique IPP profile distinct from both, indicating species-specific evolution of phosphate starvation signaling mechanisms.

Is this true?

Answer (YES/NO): NO